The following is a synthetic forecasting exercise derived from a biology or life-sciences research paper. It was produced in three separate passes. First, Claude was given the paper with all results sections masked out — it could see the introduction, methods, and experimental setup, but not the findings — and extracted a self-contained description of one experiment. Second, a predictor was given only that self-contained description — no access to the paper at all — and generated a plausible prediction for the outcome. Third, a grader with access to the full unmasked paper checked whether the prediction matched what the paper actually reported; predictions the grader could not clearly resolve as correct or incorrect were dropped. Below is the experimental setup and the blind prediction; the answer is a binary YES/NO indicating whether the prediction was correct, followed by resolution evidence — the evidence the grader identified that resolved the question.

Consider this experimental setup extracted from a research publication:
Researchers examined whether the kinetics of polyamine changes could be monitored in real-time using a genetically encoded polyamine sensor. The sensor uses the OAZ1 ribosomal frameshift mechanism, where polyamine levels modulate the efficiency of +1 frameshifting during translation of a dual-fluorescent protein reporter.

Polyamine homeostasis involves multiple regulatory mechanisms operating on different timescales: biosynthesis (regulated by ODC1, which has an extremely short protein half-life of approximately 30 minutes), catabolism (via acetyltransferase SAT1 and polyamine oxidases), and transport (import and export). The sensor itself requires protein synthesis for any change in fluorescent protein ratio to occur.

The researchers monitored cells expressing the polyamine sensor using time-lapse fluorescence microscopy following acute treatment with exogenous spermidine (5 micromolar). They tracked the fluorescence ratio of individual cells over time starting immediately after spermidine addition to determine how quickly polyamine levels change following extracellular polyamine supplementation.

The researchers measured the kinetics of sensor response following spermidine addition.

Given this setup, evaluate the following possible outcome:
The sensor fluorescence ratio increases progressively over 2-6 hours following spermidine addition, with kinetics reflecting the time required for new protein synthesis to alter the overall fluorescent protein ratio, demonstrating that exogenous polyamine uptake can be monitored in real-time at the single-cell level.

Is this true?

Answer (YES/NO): NO